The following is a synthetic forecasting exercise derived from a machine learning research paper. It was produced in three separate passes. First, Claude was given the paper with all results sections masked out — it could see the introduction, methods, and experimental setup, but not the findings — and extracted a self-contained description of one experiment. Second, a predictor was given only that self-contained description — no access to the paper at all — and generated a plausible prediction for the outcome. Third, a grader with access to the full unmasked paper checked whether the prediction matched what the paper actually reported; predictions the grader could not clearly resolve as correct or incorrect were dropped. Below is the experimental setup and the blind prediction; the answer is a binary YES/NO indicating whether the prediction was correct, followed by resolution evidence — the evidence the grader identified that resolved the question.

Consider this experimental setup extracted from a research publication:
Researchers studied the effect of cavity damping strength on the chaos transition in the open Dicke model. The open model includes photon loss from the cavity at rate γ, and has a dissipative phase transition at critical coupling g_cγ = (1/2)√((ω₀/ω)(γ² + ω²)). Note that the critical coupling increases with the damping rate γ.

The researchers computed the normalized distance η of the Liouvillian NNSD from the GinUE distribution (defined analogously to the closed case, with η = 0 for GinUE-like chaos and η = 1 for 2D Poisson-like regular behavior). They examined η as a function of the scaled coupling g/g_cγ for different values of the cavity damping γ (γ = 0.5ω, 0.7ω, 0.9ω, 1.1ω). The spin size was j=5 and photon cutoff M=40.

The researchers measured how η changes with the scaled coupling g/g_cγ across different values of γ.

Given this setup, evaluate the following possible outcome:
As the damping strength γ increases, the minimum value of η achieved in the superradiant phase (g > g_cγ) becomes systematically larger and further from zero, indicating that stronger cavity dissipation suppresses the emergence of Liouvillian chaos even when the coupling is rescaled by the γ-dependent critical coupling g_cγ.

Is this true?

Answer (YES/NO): NO